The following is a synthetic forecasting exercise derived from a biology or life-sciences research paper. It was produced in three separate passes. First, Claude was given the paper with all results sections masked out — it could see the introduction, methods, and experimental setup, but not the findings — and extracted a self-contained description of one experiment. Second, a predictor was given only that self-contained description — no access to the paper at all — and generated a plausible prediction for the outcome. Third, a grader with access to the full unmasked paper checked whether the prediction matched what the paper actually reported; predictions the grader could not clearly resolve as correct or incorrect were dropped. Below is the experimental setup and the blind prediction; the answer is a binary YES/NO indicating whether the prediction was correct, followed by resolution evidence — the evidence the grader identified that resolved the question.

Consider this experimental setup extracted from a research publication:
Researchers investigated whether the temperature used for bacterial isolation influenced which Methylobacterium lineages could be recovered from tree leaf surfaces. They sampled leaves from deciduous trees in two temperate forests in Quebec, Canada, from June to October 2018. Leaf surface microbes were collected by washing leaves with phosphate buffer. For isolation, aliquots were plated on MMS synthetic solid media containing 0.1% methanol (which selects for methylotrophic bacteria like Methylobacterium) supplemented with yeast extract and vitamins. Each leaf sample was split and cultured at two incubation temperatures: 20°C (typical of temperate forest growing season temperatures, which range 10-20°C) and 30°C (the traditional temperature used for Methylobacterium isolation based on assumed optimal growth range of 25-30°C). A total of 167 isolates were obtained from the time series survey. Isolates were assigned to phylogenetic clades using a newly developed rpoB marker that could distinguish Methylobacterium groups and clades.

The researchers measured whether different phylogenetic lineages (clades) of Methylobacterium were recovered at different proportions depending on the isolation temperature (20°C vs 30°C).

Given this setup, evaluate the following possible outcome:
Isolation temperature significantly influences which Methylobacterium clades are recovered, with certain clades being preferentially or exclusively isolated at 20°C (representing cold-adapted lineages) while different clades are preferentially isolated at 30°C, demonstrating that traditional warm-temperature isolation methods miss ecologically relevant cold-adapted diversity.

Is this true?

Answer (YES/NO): YES